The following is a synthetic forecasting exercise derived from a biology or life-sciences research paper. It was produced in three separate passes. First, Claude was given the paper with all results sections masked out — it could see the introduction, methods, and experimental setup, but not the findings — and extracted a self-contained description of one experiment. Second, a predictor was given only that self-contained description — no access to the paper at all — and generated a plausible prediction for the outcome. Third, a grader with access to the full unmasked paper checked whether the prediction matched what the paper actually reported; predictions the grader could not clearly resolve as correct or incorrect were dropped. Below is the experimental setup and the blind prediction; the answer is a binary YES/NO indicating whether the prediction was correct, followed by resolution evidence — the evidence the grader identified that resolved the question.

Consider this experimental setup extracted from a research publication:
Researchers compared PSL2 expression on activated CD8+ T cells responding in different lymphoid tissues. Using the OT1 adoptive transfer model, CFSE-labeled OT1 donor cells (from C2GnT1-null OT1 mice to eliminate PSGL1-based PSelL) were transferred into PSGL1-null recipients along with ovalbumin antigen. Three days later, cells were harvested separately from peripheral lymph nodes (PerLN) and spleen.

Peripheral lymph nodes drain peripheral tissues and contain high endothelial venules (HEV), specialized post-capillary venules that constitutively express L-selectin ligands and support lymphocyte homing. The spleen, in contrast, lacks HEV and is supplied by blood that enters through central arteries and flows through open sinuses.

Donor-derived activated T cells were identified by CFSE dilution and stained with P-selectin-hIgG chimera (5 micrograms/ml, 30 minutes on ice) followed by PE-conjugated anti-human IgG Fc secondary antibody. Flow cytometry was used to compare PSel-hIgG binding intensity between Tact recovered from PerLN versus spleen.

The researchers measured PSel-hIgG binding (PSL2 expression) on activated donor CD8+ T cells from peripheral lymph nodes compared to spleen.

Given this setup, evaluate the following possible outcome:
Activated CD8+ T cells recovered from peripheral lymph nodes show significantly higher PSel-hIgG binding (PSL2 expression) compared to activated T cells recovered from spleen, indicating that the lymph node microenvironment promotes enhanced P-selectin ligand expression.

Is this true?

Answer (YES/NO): YES